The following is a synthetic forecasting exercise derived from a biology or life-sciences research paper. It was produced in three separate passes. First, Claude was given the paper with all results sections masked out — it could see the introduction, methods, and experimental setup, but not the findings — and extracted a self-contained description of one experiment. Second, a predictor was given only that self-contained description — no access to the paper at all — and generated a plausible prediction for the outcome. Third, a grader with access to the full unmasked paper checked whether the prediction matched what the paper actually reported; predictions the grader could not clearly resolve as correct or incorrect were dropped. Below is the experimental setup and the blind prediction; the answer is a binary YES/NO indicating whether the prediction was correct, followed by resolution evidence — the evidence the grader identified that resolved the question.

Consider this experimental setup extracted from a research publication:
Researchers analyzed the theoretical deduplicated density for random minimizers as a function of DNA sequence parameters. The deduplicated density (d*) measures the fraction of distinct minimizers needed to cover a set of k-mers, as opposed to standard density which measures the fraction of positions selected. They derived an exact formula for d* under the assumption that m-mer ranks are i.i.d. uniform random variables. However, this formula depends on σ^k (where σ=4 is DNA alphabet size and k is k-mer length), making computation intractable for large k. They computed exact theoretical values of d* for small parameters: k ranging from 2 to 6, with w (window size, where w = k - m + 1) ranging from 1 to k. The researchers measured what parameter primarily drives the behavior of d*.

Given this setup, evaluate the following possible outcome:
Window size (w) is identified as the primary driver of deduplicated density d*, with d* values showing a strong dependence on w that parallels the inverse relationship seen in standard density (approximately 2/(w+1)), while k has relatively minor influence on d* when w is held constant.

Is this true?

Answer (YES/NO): NO